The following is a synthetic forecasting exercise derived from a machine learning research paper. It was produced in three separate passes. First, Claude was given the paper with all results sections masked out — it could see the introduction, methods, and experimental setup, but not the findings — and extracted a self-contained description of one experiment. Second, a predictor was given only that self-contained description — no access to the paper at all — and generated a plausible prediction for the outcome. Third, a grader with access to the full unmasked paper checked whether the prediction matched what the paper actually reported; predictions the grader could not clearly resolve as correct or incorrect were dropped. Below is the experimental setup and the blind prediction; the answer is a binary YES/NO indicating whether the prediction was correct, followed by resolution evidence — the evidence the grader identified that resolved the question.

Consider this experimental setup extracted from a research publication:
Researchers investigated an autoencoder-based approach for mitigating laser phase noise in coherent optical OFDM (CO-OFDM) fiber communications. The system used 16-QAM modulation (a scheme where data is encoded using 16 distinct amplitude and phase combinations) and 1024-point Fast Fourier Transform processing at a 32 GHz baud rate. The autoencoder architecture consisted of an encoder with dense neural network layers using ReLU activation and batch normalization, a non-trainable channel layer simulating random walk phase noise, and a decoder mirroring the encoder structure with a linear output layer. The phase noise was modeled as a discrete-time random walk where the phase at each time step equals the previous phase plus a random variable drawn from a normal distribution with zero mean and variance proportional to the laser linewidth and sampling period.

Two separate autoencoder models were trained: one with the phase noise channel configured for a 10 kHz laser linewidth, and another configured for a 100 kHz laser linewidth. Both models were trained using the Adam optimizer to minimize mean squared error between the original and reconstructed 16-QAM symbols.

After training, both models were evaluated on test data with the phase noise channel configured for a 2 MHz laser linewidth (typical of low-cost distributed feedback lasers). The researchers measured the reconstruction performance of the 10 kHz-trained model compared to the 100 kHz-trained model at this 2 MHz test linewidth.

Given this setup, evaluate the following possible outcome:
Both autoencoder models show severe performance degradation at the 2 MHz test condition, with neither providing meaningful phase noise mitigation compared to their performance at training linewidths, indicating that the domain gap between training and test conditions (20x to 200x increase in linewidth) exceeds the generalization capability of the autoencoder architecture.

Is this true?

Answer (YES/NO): NO